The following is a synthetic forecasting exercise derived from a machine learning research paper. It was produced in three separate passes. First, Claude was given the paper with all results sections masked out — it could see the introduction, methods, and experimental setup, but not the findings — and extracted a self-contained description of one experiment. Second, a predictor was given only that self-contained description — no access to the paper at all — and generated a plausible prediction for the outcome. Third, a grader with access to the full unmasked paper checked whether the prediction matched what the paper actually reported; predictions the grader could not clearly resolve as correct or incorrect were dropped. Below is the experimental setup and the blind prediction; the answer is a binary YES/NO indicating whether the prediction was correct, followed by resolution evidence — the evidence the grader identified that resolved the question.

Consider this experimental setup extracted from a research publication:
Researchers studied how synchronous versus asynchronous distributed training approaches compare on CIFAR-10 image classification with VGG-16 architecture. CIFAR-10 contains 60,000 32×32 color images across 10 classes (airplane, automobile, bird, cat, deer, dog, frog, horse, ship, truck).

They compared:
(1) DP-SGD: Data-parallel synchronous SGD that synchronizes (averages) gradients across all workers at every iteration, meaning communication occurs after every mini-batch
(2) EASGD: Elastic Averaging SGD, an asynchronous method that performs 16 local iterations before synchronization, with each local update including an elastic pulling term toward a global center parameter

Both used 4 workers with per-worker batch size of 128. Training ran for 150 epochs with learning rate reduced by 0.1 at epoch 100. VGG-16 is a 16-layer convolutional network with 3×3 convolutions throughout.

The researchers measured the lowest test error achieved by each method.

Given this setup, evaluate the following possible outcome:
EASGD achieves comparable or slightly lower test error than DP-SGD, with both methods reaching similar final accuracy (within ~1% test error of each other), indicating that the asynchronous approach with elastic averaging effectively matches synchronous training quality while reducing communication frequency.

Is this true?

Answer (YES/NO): NO